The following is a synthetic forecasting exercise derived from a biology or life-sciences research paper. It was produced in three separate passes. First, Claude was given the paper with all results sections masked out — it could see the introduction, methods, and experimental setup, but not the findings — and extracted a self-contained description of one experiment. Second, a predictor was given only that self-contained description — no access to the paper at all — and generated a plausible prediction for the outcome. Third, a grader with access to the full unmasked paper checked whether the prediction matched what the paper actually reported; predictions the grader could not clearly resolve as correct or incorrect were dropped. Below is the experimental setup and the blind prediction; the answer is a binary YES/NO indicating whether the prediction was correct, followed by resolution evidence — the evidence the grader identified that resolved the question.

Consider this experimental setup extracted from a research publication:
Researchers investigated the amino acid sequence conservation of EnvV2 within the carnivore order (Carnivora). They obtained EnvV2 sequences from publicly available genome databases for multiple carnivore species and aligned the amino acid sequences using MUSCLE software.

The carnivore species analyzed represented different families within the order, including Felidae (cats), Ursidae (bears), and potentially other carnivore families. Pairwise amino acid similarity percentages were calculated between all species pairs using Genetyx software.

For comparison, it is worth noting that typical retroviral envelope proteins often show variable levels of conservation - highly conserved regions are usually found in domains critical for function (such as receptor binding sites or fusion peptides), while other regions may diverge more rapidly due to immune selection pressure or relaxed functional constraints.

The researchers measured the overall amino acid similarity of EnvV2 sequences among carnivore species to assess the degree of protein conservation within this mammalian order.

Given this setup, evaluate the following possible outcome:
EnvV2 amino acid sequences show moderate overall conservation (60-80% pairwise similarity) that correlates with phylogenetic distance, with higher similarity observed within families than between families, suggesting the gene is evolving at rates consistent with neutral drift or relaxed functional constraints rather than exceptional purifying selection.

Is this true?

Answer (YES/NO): NO